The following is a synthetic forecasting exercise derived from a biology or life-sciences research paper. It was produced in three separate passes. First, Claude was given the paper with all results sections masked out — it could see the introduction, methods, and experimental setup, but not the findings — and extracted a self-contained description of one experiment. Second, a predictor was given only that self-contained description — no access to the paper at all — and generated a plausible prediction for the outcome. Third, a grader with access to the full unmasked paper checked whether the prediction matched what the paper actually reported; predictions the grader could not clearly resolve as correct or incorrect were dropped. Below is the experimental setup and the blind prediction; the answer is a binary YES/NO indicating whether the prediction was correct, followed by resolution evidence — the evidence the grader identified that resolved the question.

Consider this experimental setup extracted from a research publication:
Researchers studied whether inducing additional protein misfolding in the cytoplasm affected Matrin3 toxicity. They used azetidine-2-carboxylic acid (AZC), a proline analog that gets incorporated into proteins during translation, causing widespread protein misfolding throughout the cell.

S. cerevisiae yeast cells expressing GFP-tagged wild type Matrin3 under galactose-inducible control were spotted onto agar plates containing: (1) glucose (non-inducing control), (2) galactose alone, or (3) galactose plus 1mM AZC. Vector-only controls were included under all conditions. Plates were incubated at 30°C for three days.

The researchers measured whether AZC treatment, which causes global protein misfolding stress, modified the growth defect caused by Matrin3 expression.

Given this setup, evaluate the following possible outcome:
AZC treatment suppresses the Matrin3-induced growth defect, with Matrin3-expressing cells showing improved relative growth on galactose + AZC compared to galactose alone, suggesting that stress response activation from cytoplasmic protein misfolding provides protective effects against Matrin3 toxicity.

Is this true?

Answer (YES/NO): NO